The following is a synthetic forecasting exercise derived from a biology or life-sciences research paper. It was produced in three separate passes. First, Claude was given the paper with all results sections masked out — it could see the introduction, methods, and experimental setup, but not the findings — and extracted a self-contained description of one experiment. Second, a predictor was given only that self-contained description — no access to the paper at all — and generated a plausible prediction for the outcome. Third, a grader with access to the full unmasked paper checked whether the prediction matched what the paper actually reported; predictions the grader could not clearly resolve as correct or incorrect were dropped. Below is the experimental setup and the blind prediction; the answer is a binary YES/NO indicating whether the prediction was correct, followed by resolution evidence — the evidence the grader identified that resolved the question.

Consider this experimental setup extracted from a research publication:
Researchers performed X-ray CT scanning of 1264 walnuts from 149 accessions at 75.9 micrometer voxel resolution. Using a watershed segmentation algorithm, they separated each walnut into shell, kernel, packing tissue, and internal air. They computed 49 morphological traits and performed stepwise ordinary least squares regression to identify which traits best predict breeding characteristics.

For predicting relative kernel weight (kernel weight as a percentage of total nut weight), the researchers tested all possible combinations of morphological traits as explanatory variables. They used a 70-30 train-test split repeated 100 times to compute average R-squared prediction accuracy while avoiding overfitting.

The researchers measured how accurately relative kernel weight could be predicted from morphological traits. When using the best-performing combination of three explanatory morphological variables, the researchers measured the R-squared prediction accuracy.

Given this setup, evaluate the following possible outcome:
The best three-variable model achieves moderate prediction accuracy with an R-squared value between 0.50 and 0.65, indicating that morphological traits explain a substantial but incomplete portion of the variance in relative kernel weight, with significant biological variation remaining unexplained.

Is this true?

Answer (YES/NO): NO